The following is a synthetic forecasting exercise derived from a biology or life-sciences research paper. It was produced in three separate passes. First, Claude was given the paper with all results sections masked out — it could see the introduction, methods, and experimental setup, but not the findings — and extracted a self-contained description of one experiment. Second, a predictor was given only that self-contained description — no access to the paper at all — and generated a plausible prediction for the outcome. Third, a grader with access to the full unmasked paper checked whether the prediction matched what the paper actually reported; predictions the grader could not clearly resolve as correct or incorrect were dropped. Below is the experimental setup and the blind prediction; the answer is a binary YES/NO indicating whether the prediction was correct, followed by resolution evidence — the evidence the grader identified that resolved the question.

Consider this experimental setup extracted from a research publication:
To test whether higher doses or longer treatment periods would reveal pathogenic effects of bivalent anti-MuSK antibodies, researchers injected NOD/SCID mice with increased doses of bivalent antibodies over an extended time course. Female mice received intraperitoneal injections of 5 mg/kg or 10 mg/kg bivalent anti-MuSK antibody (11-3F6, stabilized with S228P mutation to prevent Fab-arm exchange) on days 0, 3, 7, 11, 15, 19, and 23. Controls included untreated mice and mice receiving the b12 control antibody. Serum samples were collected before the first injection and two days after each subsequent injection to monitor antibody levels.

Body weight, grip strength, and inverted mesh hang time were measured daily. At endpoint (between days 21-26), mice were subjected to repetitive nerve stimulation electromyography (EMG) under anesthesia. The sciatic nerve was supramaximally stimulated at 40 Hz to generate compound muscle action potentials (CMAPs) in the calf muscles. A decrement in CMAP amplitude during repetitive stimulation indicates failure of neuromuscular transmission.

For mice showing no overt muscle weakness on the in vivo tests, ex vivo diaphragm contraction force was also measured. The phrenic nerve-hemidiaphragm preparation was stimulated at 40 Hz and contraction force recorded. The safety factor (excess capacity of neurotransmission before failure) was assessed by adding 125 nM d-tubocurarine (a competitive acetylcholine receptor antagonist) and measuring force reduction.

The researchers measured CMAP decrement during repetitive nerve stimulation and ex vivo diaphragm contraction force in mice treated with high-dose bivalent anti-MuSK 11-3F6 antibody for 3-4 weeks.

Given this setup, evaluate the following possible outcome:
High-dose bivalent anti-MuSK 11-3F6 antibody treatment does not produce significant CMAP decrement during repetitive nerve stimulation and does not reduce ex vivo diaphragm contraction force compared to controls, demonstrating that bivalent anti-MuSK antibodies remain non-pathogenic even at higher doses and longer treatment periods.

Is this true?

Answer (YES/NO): NO